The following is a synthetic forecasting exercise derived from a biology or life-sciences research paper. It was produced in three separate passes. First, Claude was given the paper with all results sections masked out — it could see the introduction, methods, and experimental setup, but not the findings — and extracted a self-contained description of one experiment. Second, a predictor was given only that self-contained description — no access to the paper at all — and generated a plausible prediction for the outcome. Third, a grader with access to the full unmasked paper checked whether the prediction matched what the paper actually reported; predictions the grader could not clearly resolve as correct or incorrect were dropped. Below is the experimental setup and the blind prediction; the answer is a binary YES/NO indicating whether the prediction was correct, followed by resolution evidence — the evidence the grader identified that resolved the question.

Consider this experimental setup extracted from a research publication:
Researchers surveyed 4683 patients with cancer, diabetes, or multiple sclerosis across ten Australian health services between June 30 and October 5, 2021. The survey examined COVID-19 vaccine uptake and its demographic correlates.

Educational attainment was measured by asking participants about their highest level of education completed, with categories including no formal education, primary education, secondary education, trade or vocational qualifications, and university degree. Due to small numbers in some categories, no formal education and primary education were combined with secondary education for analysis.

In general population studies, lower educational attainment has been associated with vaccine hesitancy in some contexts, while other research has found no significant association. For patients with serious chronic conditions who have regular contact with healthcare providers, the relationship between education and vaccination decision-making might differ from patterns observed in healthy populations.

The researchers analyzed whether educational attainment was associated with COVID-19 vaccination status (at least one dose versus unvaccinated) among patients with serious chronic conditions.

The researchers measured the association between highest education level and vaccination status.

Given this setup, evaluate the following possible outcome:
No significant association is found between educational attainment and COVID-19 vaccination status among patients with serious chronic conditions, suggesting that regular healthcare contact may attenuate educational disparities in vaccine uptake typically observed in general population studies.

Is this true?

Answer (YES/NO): NO